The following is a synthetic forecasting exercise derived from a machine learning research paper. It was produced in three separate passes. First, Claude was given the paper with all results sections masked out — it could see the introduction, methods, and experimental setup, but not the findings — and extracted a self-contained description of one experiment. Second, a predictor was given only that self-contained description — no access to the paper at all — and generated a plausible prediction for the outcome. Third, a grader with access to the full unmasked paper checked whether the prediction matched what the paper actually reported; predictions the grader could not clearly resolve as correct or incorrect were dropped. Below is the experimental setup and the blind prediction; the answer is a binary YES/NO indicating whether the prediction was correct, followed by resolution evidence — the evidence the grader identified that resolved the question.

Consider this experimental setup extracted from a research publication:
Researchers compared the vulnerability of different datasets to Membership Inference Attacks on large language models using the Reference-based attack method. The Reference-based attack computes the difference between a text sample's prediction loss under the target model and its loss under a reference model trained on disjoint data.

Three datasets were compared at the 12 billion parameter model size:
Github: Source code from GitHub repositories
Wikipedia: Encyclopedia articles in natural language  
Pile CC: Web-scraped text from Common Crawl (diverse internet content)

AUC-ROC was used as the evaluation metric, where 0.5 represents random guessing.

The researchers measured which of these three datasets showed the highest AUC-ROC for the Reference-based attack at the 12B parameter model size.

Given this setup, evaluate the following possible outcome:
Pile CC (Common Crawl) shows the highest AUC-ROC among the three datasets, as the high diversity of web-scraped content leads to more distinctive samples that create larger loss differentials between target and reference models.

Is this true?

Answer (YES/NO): YES